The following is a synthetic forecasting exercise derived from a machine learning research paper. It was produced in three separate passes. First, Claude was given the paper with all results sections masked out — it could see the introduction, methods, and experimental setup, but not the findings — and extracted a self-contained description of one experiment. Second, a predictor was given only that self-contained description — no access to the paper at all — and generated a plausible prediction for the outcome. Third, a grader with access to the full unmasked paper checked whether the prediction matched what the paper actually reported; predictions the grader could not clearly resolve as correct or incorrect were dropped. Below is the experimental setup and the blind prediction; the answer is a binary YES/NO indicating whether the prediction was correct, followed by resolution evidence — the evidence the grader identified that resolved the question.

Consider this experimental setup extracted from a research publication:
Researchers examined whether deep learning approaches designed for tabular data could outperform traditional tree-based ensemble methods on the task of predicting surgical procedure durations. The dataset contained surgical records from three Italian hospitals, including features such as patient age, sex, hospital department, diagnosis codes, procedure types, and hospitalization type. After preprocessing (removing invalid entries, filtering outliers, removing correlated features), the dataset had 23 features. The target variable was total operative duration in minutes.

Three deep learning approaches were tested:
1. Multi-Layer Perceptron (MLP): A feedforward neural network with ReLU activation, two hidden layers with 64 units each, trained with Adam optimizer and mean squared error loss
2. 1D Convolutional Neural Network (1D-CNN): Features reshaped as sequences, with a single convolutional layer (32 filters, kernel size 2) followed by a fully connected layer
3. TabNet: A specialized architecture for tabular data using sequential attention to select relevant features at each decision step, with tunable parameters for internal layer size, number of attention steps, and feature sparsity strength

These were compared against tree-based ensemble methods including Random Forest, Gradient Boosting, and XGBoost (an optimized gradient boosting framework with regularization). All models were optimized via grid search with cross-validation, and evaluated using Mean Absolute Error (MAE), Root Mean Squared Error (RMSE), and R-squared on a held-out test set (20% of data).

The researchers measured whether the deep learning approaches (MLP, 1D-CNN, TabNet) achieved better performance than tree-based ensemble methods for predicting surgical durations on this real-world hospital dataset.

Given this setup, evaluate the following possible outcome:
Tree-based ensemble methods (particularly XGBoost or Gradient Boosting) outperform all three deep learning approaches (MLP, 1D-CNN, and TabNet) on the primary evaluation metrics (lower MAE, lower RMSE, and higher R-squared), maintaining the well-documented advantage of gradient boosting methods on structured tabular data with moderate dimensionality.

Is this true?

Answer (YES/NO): YES